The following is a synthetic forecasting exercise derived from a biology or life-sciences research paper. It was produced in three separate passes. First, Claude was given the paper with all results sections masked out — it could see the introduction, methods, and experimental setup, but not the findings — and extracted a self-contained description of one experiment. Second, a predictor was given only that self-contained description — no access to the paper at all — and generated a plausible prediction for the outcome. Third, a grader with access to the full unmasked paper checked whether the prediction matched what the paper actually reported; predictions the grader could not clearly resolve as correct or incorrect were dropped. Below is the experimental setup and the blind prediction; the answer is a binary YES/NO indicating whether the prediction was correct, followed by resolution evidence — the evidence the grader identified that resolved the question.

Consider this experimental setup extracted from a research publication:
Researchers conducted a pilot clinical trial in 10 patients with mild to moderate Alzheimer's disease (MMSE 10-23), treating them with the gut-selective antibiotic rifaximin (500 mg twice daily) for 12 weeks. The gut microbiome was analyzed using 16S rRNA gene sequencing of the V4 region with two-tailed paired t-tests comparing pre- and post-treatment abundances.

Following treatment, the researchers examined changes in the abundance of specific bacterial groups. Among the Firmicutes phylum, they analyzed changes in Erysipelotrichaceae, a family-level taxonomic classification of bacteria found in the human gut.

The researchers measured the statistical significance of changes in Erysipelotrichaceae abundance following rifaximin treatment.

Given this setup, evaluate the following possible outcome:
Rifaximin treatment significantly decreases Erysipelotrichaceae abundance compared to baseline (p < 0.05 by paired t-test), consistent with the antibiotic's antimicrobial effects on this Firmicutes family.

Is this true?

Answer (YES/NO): NO